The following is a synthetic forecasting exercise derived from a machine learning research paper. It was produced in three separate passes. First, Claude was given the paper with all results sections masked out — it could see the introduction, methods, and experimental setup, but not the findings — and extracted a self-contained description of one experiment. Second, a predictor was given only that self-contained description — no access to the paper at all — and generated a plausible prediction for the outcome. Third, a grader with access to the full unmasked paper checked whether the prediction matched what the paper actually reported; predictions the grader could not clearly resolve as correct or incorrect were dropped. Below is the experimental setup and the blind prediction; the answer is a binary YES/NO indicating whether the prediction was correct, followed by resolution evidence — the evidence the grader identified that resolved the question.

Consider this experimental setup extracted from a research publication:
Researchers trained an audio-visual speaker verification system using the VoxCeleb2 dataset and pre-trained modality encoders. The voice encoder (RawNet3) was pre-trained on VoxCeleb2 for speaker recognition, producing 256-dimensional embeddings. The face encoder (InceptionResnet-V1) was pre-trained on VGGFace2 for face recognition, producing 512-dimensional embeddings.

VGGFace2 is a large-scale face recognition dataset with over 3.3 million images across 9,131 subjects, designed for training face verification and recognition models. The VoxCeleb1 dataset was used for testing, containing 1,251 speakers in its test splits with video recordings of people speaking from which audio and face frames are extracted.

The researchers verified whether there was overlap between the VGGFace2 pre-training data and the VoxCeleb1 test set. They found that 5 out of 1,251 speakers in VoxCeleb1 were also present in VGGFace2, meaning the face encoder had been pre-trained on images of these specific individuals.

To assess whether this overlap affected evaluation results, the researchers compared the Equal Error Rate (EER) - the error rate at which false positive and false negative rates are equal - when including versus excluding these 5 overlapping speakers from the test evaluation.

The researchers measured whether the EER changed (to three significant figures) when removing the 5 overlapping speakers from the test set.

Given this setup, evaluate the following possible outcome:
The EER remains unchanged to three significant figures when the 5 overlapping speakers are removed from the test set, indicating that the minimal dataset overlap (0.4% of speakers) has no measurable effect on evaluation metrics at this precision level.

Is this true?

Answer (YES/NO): YES